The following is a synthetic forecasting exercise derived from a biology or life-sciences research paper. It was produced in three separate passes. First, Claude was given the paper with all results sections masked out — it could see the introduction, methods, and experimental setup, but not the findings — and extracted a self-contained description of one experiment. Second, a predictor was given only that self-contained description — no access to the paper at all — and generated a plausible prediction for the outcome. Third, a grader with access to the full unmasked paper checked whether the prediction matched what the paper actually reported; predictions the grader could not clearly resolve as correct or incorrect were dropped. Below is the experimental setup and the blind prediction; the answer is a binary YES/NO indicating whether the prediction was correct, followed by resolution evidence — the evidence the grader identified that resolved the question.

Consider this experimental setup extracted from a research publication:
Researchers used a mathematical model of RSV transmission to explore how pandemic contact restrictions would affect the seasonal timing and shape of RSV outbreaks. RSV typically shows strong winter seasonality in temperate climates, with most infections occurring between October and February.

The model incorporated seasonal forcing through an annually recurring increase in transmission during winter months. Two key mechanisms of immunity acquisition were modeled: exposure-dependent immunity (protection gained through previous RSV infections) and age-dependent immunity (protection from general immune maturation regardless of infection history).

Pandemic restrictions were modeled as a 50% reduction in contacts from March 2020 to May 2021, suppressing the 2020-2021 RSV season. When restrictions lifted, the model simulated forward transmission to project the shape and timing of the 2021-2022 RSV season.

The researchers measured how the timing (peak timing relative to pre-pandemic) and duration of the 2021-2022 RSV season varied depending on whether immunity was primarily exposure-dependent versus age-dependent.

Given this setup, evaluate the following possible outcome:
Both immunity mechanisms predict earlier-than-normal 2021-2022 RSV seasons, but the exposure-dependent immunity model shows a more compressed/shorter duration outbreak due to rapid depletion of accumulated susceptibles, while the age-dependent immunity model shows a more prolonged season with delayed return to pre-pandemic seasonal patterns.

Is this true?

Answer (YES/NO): NO